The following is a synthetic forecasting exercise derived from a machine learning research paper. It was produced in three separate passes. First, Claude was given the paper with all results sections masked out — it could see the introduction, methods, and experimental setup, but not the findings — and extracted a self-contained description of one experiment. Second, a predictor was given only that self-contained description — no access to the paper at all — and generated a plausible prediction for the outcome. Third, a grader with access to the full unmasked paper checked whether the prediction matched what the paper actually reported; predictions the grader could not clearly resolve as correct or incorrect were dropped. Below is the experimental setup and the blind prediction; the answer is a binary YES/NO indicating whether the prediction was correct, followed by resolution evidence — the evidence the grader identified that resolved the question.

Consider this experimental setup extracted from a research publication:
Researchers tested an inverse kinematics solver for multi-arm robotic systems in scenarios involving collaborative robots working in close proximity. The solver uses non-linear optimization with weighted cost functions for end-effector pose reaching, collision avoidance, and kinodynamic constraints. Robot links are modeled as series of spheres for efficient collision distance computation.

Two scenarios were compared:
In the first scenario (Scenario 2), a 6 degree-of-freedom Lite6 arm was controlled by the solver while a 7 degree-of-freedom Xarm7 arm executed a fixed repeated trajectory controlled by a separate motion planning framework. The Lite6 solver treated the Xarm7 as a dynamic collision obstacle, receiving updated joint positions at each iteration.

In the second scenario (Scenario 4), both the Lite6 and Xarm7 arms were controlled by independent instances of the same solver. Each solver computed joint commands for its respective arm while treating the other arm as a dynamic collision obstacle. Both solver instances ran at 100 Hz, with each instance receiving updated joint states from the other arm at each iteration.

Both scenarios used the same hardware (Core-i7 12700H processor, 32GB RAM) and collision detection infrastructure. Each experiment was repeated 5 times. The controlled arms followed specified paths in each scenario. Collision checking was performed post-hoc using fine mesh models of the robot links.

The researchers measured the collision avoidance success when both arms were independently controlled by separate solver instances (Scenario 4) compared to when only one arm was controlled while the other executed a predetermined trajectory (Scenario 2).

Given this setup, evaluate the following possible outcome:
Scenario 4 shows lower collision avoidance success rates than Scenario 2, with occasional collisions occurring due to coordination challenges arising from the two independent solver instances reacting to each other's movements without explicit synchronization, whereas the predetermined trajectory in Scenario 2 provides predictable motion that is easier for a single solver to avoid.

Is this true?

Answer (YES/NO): NO